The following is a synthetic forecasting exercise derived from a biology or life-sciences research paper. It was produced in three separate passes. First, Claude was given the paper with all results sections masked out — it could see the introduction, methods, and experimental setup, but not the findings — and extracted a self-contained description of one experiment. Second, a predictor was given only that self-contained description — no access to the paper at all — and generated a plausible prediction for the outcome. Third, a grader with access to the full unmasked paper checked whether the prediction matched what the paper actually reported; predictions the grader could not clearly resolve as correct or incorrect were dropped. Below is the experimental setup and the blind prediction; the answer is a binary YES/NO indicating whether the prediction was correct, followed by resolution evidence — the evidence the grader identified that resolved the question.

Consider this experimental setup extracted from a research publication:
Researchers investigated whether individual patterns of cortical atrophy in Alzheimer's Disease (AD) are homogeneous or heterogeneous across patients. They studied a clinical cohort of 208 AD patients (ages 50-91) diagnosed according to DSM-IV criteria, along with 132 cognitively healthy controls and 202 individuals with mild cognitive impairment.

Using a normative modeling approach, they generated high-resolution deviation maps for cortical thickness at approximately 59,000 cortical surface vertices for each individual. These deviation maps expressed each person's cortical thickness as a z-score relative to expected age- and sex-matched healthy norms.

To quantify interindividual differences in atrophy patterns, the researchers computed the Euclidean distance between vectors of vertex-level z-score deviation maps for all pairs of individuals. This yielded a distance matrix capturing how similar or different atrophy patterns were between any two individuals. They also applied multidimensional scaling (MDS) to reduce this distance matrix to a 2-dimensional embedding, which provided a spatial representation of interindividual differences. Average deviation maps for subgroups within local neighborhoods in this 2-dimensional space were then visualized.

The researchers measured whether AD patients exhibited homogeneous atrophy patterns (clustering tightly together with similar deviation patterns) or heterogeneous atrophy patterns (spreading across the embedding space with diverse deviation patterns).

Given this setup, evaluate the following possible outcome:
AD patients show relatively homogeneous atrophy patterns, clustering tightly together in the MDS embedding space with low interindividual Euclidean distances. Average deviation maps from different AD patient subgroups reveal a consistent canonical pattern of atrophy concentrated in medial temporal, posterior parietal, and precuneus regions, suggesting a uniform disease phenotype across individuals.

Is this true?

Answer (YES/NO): NO